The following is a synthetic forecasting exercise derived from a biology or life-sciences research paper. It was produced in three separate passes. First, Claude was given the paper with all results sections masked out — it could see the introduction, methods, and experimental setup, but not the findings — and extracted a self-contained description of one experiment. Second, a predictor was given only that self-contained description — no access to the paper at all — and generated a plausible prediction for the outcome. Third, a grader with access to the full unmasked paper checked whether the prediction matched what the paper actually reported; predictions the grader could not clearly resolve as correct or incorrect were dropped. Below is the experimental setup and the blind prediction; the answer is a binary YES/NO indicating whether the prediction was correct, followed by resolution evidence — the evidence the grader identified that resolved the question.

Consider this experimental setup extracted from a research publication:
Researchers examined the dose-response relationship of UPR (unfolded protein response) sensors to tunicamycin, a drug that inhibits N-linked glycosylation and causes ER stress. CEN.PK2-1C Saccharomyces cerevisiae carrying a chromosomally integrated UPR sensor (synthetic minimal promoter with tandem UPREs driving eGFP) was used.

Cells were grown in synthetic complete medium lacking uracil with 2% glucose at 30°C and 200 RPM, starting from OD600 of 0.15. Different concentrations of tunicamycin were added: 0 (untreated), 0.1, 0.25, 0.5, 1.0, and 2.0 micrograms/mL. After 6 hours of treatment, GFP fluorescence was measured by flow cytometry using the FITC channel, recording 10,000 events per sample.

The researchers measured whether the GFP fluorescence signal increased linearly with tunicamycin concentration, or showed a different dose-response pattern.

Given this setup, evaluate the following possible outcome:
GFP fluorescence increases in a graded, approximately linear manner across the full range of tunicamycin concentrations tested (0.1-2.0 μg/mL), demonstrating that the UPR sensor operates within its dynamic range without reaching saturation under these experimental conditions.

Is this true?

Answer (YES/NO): NO